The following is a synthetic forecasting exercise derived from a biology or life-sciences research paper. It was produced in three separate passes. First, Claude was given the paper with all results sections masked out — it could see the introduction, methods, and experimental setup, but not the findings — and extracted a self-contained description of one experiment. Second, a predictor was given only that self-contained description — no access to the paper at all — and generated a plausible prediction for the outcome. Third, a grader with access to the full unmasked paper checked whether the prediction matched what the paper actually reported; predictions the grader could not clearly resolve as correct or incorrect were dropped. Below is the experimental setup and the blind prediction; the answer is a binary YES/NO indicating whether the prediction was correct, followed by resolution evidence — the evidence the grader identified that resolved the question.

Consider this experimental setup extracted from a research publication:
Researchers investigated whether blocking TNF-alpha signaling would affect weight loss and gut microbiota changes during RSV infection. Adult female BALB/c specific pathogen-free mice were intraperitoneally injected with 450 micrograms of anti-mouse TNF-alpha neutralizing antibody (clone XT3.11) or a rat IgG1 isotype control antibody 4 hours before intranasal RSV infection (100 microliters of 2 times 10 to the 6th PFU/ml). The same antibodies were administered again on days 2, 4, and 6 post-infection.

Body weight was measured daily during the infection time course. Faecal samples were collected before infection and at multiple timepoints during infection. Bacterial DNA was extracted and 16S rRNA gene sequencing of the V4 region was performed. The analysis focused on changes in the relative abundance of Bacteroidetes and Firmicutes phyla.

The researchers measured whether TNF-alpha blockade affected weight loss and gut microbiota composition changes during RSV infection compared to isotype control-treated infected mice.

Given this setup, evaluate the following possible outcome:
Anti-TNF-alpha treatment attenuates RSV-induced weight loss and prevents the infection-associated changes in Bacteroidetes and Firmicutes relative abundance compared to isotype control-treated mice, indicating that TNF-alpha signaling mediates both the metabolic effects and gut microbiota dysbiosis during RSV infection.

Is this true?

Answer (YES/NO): NO